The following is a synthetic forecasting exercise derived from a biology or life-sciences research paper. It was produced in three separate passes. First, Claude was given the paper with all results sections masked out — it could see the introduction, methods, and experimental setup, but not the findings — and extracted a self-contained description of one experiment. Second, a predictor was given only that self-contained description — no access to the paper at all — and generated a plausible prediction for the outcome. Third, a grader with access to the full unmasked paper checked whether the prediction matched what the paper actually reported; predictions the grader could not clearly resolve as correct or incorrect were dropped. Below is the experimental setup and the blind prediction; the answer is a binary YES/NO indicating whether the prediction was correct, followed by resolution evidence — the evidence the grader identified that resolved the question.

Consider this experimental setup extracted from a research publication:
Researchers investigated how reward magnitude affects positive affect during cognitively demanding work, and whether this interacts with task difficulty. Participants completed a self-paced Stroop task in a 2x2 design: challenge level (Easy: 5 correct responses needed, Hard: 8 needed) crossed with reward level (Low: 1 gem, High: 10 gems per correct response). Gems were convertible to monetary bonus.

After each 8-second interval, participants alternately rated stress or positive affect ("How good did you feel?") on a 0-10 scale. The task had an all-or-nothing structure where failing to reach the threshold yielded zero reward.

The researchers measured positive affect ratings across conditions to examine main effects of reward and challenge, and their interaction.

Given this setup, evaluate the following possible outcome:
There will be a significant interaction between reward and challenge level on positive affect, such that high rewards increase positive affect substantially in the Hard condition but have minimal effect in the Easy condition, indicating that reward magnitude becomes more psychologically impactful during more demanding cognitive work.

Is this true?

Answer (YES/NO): NO